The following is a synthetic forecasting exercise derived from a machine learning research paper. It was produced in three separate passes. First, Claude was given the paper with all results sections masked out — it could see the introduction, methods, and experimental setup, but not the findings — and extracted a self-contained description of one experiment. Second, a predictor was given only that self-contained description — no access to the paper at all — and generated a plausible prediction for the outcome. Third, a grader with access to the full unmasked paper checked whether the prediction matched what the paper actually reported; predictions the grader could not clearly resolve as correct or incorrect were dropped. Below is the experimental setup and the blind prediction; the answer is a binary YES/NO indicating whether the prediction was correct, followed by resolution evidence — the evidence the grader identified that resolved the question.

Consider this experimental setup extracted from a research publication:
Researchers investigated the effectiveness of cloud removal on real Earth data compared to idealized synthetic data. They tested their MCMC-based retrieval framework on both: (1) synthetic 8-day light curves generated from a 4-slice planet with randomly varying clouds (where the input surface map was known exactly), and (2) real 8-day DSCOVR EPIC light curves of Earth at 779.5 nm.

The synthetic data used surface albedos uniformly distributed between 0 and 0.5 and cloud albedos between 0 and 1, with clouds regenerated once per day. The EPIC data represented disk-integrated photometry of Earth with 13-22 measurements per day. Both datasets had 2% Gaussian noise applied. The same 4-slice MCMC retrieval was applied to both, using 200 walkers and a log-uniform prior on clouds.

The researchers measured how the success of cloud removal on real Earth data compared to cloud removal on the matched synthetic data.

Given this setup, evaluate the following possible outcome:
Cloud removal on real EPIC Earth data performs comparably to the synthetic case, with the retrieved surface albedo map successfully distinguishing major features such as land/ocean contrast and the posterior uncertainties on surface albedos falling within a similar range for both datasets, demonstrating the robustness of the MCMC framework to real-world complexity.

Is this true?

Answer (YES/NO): NO